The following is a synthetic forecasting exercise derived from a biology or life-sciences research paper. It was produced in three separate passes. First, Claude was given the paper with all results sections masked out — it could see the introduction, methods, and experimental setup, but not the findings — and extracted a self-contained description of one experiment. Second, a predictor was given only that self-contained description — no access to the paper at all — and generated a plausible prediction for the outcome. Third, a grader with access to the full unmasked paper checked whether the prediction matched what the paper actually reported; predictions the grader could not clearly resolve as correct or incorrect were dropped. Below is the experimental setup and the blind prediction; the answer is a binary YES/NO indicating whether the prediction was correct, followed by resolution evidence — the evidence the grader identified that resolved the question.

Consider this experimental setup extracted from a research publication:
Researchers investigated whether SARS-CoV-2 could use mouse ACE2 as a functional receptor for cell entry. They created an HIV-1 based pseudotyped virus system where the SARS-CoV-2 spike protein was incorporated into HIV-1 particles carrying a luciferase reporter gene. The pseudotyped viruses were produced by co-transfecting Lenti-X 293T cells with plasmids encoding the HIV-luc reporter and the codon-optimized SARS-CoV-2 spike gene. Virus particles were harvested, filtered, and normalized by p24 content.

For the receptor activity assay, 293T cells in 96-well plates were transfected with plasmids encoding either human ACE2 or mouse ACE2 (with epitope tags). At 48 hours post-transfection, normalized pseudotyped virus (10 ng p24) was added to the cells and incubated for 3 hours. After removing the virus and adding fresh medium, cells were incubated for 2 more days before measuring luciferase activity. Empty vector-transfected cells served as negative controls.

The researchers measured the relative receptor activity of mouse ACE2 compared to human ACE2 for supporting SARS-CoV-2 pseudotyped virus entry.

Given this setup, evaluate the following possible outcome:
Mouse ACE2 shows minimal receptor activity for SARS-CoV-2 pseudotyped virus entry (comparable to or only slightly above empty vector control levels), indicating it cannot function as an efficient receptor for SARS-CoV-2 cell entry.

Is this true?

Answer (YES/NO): YES